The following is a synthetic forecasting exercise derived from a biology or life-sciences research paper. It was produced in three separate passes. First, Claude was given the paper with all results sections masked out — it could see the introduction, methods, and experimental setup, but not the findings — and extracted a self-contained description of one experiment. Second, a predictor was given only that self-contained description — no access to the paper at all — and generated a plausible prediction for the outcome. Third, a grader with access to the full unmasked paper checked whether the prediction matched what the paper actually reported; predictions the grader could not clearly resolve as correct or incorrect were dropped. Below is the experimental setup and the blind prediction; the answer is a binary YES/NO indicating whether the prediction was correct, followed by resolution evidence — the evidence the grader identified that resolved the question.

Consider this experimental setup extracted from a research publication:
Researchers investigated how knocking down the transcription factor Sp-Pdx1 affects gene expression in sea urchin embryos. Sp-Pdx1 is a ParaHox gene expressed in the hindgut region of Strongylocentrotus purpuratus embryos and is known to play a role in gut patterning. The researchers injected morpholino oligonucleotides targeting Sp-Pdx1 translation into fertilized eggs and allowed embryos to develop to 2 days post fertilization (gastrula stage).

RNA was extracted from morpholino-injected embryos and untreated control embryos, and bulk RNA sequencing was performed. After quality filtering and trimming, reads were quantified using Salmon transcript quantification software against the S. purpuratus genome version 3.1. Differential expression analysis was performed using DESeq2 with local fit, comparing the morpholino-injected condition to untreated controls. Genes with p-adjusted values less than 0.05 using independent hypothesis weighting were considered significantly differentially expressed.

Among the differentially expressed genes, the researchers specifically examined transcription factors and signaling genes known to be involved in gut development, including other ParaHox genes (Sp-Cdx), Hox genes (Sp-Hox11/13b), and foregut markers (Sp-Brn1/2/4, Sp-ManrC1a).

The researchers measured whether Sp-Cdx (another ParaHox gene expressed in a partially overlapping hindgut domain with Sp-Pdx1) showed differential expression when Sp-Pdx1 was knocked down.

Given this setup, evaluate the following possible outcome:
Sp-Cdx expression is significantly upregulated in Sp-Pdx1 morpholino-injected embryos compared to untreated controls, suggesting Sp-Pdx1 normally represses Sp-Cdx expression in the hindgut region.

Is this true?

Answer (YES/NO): NO